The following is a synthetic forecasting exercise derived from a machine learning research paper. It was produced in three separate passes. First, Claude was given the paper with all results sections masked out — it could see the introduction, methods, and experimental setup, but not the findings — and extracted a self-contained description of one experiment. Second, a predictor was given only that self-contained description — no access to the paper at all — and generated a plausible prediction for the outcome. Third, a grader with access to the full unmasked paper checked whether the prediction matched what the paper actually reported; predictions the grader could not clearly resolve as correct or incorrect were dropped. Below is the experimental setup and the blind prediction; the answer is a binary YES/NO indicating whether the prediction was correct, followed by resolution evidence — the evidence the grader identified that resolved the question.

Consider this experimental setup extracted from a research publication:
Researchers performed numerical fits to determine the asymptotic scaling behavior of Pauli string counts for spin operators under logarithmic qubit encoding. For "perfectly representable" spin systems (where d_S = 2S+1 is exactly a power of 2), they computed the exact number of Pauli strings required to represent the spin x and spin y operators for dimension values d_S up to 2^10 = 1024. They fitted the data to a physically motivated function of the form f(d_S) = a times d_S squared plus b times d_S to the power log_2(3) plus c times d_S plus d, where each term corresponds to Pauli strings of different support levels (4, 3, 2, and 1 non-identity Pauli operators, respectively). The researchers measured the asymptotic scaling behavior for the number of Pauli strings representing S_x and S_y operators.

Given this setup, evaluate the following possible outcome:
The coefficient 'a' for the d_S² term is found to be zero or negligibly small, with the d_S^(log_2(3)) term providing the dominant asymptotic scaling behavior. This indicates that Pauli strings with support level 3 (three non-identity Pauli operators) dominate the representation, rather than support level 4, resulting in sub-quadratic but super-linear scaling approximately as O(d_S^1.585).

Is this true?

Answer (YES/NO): YES